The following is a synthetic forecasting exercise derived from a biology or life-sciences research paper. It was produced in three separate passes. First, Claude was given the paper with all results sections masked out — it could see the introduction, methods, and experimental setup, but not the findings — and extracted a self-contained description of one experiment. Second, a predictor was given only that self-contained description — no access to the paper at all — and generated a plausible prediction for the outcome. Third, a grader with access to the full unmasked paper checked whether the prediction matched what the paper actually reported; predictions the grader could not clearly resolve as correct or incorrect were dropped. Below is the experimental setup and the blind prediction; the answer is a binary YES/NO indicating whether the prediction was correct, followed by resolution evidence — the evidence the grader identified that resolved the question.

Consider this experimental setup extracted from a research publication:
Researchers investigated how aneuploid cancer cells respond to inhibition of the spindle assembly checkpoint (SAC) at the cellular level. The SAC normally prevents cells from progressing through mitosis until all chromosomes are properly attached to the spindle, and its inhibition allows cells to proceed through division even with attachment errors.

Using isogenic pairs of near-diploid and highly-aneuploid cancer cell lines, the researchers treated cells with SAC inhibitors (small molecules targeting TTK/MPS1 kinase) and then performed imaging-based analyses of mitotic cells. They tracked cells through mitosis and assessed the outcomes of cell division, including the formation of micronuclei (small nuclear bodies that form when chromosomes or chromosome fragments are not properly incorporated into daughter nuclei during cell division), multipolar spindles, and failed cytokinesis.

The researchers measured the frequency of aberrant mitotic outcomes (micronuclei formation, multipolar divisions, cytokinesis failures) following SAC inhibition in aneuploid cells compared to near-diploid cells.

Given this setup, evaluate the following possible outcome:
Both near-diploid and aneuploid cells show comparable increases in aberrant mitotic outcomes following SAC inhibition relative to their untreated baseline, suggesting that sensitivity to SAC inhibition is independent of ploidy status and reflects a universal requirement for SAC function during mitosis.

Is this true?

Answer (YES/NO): NO